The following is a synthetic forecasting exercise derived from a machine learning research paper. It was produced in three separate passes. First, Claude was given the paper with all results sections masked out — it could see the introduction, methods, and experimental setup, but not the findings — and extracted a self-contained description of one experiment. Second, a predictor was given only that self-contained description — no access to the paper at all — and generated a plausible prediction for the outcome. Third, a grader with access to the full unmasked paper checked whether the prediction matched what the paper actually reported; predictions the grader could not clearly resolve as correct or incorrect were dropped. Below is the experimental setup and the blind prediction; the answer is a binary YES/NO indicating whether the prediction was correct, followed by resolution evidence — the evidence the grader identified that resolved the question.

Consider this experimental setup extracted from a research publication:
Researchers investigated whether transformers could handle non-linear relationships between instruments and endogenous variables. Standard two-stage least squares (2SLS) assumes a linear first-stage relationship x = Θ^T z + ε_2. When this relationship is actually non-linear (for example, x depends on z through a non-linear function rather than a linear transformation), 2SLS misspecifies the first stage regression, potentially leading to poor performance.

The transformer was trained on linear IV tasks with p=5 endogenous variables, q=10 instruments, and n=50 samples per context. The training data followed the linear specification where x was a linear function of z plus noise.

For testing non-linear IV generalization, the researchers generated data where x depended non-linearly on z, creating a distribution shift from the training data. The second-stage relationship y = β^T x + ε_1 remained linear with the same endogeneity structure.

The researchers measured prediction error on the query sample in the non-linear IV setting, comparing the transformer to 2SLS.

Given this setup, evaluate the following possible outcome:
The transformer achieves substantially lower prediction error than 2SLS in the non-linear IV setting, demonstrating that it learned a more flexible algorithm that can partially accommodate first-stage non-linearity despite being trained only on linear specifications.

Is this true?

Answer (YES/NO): YES